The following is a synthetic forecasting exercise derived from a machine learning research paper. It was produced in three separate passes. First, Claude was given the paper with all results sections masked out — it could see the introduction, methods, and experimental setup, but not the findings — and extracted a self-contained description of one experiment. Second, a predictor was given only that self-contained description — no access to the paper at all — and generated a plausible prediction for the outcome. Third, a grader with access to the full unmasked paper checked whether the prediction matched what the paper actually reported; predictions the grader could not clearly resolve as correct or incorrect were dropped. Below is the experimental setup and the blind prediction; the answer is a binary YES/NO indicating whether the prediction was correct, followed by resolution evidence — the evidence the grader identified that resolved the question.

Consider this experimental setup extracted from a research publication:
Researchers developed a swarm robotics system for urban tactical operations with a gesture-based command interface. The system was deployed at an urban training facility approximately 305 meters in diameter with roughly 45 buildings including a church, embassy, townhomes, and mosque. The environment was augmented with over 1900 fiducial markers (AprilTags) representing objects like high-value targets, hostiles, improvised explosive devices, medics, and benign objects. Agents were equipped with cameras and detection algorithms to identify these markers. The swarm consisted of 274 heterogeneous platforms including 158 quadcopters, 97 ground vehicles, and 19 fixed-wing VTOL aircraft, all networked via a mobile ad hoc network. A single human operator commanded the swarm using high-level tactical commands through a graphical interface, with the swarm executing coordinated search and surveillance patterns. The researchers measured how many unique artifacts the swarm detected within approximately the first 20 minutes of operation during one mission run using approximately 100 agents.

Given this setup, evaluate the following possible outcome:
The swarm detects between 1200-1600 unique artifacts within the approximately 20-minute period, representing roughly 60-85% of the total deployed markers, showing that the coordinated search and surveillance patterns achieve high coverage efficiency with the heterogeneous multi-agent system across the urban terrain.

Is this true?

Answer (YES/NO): NO